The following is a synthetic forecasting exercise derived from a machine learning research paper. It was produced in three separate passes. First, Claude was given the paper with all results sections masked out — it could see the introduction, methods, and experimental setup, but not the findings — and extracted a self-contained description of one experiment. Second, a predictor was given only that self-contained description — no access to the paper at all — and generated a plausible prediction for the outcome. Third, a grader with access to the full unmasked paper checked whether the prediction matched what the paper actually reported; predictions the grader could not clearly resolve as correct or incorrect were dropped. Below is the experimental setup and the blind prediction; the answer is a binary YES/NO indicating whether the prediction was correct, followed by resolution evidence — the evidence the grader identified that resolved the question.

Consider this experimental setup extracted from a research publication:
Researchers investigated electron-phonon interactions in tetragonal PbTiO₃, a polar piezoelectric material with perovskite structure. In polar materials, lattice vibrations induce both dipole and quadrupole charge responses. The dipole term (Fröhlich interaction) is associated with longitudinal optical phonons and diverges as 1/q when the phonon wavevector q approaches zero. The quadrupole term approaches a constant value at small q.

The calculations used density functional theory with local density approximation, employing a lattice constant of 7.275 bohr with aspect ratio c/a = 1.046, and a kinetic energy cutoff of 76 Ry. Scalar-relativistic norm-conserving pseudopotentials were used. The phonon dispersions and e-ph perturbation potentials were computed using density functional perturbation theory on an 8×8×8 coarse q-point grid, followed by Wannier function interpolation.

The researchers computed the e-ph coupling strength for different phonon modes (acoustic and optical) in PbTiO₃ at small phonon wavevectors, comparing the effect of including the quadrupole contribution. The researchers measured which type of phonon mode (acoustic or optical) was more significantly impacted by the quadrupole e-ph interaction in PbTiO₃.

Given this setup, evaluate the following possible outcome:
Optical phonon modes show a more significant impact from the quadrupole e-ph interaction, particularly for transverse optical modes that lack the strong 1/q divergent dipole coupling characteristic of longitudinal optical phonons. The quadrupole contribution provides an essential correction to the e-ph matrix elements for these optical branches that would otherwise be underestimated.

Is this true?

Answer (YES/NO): NO